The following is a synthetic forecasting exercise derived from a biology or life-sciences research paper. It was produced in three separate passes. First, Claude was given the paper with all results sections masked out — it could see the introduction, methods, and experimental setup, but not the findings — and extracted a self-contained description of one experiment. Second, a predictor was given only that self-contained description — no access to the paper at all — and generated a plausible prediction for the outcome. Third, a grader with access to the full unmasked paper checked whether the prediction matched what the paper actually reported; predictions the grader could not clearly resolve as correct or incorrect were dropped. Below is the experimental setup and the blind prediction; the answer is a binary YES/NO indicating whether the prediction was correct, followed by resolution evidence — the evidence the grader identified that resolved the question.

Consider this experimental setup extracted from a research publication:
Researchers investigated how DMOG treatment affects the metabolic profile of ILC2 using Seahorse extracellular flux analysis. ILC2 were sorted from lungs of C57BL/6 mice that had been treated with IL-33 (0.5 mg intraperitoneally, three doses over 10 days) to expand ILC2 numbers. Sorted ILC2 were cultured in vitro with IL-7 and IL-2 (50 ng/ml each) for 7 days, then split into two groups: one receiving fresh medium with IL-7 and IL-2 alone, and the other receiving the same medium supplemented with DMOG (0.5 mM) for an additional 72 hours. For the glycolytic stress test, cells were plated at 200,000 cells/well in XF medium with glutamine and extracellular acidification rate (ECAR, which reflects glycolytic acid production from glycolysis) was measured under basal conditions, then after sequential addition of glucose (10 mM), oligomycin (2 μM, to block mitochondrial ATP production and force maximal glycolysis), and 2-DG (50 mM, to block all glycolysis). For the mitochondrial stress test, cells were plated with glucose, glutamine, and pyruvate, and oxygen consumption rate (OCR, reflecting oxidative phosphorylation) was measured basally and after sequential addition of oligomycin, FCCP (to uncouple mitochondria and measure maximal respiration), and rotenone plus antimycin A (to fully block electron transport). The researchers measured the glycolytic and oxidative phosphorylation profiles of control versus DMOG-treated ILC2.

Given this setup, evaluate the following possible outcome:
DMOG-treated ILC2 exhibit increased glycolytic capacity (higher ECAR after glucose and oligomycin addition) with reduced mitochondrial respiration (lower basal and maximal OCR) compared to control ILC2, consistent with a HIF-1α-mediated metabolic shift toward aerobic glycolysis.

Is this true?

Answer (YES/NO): YES